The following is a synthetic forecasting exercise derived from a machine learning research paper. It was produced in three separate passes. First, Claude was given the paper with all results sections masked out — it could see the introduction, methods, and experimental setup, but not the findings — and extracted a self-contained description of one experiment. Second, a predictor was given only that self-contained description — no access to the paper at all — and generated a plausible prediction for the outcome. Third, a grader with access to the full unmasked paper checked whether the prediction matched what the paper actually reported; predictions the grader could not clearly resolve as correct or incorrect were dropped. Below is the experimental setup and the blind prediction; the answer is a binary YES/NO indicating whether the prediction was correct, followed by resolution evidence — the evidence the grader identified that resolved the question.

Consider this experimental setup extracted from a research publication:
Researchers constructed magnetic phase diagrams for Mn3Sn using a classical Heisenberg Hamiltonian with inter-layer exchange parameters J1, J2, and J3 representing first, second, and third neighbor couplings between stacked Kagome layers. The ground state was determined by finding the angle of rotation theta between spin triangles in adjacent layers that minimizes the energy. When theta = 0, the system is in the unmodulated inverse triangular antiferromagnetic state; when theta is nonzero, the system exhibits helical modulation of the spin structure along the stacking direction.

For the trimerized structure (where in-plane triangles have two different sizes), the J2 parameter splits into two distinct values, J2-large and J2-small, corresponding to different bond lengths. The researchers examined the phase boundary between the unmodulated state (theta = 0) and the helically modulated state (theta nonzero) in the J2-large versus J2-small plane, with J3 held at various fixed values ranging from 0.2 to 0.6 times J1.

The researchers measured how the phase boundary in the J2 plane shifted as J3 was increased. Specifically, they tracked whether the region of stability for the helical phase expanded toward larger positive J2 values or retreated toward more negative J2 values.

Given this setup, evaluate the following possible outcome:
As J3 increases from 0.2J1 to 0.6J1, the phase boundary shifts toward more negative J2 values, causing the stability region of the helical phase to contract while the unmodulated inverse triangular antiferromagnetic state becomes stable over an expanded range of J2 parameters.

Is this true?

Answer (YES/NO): NO